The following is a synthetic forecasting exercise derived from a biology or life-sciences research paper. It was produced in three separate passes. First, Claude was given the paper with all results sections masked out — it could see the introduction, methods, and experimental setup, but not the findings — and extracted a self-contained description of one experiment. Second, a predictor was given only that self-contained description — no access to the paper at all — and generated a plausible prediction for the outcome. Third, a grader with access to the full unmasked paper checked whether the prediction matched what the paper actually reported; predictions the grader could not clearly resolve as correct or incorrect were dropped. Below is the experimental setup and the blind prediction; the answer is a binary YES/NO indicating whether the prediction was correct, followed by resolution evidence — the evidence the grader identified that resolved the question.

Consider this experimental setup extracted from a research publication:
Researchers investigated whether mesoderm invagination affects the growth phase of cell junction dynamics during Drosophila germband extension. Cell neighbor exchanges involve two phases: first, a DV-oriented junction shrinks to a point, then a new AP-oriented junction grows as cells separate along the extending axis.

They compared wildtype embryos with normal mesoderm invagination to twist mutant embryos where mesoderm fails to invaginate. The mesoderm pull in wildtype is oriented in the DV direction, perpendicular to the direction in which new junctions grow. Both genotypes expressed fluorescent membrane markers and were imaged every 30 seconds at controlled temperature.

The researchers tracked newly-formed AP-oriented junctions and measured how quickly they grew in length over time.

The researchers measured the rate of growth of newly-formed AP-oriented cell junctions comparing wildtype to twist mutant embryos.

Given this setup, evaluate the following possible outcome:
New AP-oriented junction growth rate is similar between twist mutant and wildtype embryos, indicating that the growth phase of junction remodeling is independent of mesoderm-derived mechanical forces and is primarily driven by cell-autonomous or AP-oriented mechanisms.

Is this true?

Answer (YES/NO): NO